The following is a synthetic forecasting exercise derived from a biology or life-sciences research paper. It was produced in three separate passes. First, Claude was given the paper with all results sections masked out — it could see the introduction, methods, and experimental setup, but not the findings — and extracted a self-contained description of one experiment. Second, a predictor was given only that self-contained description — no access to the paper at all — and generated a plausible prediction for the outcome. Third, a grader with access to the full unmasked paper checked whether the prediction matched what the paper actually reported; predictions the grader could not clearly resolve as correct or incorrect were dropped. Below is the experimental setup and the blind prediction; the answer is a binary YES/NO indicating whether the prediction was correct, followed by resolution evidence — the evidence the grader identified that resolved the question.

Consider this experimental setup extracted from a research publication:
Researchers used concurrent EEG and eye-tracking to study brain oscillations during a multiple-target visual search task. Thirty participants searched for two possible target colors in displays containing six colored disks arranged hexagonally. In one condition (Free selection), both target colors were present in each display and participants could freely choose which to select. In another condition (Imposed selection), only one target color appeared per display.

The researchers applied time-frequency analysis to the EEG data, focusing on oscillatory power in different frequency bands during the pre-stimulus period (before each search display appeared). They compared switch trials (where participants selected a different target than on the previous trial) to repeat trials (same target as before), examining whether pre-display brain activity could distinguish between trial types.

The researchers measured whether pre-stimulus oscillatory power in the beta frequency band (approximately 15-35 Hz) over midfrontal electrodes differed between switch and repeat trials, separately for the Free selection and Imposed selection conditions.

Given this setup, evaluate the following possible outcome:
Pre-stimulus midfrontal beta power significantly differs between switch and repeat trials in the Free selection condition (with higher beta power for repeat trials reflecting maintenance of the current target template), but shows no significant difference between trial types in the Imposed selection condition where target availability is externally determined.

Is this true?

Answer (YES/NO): YES